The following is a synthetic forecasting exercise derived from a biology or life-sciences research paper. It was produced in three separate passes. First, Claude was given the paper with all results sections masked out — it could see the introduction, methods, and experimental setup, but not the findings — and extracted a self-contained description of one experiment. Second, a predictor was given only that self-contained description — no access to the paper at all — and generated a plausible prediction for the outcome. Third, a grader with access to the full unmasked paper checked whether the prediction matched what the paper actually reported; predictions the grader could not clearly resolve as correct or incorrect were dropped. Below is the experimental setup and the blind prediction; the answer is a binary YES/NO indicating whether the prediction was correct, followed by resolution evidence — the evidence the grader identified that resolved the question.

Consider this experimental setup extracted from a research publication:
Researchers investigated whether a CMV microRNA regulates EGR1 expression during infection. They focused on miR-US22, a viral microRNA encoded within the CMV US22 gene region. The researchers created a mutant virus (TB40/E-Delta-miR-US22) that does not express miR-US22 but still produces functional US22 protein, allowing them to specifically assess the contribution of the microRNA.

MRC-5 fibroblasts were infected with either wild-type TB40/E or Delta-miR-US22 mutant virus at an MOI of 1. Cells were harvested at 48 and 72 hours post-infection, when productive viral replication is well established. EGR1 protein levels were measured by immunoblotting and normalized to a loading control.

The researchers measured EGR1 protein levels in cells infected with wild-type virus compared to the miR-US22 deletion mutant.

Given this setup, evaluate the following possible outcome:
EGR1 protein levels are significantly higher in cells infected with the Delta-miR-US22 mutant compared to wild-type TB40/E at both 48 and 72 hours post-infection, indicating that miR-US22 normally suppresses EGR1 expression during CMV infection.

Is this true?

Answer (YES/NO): YES